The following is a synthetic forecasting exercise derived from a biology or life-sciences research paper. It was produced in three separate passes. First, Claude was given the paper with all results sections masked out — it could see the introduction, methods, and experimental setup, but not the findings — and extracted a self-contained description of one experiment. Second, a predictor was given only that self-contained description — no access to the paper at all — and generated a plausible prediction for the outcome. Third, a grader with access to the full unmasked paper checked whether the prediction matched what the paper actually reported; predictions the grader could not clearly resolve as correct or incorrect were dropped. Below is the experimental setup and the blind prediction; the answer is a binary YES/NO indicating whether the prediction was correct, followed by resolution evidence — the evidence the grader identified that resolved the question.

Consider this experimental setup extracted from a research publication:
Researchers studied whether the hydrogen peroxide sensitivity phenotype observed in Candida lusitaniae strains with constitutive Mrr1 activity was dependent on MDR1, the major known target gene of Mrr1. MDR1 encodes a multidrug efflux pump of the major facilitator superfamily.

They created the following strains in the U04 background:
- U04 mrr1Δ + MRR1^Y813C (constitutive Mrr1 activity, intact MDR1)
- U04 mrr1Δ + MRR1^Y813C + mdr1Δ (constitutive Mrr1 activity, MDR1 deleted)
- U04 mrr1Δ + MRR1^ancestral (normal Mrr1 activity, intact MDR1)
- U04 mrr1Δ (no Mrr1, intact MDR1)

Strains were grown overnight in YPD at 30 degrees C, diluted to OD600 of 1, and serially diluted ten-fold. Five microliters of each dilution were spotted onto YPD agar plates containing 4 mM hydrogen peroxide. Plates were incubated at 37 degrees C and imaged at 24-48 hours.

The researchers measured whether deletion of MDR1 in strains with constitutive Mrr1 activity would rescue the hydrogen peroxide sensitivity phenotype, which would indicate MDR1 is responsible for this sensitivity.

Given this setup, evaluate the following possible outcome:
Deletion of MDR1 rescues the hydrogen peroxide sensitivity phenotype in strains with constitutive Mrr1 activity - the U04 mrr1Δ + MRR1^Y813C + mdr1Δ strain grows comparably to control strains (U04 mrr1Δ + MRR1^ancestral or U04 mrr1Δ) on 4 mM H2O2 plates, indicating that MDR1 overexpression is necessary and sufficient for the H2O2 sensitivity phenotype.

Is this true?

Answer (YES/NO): NO